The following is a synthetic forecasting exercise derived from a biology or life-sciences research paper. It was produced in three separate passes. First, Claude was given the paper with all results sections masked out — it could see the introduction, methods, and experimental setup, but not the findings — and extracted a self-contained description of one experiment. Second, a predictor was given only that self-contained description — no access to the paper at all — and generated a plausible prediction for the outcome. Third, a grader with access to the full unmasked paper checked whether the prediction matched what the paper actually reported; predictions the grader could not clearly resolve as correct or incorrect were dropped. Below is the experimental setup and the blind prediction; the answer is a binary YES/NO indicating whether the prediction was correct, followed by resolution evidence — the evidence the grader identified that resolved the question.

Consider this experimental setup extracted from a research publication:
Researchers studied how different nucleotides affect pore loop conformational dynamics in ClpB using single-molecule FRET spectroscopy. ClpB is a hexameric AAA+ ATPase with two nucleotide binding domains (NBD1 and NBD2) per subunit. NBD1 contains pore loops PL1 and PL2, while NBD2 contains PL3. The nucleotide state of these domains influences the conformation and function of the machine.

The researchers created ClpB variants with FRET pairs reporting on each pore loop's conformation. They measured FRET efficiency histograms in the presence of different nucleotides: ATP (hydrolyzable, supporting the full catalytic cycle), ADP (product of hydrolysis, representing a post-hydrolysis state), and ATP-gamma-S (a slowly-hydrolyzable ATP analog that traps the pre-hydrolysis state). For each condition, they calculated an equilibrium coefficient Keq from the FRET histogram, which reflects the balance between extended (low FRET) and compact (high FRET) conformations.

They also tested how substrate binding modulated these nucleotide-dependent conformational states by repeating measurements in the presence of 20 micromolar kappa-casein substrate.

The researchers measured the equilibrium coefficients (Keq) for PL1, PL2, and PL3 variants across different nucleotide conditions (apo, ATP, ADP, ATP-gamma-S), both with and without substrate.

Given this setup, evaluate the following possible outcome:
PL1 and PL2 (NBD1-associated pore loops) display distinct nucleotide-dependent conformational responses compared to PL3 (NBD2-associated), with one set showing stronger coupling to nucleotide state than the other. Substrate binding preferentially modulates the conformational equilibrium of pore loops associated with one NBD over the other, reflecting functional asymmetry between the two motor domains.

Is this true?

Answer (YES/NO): NO